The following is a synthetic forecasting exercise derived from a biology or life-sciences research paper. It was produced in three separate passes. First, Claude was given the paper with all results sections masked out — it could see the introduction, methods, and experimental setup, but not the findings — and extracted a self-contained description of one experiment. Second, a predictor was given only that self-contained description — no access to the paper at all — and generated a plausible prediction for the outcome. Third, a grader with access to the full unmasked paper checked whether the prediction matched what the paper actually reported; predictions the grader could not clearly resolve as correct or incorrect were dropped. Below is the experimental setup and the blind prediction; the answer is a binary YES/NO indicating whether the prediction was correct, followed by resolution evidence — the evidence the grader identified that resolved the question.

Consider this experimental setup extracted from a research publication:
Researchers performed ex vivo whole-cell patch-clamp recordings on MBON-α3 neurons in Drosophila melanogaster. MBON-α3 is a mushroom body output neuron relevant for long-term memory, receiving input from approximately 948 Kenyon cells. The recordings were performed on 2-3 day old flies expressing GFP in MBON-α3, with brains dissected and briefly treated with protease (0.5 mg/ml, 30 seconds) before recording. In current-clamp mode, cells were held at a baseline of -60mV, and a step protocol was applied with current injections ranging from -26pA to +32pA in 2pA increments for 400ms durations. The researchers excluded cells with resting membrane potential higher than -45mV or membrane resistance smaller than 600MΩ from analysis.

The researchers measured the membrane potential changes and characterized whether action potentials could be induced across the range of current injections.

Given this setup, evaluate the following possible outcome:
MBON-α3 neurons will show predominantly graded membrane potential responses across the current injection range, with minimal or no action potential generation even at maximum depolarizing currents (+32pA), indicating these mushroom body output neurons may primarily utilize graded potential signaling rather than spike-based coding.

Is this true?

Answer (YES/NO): NO